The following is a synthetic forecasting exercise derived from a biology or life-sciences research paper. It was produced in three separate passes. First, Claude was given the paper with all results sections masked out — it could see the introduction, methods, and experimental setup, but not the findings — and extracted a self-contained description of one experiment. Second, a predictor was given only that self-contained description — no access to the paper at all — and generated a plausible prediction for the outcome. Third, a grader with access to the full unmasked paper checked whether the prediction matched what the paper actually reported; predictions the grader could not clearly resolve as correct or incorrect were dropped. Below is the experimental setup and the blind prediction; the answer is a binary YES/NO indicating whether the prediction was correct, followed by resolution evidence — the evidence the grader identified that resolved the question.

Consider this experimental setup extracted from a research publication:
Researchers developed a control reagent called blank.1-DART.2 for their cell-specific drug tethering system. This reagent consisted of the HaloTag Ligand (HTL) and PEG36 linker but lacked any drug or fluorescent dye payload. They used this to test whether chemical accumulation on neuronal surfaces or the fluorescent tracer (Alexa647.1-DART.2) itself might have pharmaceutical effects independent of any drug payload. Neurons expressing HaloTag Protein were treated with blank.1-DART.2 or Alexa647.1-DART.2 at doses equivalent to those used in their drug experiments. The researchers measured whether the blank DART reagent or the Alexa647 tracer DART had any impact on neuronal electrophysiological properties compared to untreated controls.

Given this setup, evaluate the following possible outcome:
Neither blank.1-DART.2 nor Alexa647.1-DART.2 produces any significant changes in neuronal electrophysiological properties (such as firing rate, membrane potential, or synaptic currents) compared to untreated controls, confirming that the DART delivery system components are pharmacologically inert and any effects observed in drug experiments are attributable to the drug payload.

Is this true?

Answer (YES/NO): YES